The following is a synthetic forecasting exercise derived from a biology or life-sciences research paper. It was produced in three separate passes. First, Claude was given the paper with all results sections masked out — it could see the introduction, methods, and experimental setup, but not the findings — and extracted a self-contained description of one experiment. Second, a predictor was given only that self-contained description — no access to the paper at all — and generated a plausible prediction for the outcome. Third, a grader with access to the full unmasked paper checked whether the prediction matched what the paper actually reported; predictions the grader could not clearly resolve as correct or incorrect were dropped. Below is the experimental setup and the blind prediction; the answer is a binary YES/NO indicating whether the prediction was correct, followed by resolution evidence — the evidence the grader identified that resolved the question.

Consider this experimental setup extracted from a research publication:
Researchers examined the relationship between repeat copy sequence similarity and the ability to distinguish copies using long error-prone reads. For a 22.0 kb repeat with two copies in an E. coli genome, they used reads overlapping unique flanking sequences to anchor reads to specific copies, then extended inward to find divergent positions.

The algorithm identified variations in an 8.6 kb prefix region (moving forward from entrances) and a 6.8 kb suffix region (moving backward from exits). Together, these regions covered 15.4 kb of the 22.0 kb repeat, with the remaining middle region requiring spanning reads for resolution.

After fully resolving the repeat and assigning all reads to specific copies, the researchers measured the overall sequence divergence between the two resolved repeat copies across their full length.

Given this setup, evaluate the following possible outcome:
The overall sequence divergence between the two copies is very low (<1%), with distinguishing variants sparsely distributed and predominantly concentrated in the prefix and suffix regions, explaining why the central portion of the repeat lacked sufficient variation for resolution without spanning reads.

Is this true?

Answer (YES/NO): NO